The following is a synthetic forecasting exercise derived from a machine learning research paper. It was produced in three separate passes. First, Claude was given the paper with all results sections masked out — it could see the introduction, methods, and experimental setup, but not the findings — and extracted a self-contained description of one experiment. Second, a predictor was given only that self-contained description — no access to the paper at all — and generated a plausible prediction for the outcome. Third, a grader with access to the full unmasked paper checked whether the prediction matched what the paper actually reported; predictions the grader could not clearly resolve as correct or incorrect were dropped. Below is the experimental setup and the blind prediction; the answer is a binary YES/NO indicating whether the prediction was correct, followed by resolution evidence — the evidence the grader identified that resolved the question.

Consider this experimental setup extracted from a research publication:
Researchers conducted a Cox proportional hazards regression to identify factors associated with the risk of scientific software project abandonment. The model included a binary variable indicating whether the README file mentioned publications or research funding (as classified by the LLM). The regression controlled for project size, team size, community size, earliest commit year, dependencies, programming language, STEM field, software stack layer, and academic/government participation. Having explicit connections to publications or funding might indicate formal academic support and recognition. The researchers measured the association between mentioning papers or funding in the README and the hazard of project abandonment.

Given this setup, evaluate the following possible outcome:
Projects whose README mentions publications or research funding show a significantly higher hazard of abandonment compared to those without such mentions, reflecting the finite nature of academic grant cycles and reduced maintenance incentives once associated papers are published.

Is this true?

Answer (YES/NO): NO